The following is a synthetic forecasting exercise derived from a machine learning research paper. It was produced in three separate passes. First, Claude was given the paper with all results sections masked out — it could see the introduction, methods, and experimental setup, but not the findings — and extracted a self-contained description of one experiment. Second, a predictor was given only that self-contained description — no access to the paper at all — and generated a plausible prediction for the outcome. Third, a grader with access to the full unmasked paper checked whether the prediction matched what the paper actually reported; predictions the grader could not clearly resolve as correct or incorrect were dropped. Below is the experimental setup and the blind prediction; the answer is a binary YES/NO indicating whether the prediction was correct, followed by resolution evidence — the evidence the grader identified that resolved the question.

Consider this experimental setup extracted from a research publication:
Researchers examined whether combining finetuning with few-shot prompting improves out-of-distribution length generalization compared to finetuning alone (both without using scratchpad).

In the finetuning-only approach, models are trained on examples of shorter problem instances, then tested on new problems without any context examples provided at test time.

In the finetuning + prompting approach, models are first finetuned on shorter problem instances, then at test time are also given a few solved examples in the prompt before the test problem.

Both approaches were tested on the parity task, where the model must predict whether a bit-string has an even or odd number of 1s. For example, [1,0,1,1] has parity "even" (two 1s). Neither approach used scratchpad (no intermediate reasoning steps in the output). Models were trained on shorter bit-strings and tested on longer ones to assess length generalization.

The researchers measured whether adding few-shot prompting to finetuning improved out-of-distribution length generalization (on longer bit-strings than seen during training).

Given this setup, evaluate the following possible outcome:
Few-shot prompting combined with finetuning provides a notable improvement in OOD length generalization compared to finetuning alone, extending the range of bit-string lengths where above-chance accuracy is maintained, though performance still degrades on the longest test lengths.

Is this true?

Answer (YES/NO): NO